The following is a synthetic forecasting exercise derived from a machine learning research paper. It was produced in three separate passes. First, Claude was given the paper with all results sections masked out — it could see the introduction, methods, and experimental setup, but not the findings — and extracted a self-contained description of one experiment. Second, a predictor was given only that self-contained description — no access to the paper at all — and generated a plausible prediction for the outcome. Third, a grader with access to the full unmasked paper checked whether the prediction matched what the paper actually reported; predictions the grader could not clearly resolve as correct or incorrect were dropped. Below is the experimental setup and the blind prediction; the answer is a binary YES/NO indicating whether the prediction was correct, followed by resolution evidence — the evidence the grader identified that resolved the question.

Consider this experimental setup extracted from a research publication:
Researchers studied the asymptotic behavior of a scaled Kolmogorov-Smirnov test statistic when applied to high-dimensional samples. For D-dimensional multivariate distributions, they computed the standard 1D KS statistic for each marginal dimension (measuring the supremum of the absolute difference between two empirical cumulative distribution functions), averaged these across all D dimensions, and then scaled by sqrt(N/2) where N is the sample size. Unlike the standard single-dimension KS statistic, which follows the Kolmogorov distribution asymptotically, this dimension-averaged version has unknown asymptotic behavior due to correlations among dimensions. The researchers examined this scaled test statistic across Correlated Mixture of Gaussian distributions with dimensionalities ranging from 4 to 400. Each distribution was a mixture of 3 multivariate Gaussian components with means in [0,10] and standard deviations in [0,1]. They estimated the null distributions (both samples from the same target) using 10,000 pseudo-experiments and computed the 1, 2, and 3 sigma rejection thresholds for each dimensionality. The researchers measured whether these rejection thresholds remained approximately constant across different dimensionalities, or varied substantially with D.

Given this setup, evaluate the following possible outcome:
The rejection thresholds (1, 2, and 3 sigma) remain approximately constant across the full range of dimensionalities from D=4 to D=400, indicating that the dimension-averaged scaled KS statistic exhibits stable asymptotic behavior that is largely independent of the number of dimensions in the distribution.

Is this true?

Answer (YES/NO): YES